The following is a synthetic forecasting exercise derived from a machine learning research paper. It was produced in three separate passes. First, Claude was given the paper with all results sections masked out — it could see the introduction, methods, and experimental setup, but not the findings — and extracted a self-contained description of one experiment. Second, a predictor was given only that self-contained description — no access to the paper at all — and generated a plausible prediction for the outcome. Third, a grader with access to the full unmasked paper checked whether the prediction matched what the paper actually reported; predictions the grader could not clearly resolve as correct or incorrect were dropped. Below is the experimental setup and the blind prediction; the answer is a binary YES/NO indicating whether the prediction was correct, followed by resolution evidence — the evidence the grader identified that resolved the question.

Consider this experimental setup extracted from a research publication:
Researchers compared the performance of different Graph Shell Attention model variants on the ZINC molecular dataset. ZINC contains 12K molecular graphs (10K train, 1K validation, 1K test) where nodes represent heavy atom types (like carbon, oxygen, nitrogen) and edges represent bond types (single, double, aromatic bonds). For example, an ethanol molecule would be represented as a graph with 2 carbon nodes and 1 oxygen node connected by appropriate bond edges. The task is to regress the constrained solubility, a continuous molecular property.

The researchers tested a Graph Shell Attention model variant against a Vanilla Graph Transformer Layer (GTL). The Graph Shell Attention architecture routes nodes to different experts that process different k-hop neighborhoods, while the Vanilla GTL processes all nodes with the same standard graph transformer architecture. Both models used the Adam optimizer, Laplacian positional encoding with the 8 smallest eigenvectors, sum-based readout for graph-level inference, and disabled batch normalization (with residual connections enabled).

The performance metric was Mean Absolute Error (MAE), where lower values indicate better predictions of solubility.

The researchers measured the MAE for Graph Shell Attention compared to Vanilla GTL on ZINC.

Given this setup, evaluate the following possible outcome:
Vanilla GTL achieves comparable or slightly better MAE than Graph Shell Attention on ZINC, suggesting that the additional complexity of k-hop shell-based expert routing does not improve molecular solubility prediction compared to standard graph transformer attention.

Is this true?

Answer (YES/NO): NO